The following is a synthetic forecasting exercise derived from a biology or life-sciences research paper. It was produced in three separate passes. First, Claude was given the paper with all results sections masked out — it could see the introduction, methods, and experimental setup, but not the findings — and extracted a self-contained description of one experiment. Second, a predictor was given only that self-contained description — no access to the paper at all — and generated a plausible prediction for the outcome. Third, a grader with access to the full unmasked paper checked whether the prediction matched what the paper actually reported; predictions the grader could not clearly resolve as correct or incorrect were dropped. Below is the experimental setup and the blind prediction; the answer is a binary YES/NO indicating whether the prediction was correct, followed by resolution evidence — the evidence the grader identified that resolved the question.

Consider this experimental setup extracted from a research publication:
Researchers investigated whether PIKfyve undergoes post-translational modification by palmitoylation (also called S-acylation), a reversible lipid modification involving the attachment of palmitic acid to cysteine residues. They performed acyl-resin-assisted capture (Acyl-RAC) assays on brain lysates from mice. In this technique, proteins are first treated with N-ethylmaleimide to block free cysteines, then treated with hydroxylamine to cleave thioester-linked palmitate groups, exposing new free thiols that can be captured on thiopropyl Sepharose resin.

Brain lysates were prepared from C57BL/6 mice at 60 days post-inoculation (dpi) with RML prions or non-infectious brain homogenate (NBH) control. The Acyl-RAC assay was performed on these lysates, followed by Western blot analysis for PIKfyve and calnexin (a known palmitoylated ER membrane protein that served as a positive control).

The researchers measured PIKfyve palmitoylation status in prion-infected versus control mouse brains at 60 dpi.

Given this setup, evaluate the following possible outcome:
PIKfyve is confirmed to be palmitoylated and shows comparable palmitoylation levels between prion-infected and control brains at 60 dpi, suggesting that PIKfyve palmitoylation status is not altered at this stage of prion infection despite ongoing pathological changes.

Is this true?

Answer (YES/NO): NO